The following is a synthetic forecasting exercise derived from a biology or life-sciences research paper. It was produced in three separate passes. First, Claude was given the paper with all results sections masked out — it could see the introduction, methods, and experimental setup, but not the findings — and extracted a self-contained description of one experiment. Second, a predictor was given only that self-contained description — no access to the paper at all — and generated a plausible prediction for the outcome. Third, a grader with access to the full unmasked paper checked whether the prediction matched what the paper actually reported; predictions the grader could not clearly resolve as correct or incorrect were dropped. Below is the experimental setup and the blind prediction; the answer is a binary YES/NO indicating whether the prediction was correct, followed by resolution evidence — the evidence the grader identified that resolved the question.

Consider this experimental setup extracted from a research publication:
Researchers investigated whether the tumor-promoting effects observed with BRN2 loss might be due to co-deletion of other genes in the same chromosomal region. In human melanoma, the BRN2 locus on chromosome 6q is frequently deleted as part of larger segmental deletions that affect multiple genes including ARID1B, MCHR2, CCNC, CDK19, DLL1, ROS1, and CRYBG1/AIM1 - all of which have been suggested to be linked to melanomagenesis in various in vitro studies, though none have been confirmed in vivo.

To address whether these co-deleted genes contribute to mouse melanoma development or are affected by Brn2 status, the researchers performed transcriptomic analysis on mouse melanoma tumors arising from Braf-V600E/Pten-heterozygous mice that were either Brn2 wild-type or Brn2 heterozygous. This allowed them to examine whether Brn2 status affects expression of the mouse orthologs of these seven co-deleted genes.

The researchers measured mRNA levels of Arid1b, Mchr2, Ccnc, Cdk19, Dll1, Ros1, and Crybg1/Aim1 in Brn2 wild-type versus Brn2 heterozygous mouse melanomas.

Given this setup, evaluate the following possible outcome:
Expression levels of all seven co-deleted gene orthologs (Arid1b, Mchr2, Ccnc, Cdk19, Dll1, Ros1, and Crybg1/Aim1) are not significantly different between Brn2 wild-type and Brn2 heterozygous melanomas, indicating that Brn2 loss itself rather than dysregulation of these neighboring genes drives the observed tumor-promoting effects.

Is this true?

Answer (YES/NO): YES